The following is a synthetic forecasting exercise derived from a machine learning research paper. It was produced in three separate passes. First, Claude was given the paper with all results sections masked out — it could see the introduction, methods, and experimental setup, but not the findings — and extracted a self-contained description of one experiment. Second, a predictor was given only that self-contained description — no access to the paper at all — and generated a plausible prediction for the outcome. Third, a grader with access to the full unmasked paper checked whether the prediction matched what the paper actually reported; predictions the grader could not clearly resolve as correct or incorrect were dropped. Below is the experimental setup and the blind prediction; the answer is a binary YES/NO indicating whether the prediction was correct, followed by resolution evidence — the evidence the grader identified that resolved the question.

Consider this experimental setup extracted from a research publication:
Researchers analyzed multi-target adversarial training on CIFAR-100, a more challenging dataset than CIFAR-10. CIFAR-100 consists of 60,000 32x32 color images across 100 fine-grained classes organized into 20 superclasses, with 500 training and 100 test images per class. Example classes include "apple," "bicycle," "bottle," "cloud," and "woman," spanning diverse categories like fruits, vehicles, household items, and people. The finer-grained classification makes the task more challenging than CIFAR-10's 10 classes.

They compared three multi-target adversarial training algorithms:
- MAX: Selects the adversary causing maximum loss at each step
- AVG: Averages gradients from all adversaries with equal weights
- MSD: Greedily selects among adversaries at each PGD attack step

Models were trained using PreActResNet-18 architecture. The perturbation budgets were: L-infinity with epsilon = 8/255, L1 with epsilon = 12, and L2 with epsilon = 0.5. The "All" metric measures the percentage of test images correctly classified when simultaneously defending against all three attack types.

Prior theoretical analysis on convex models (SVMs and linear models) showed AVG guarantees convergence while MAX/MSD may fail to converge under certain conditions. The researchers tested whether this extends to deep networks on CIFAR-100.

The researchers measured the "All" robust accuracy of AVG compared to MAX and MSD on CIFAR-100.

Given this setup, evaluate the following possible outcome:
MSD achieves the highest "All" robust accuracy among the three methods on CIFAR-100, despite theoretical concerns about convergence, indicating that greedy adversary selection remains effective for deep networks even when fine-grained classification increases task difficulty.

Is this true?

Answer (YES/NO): YES